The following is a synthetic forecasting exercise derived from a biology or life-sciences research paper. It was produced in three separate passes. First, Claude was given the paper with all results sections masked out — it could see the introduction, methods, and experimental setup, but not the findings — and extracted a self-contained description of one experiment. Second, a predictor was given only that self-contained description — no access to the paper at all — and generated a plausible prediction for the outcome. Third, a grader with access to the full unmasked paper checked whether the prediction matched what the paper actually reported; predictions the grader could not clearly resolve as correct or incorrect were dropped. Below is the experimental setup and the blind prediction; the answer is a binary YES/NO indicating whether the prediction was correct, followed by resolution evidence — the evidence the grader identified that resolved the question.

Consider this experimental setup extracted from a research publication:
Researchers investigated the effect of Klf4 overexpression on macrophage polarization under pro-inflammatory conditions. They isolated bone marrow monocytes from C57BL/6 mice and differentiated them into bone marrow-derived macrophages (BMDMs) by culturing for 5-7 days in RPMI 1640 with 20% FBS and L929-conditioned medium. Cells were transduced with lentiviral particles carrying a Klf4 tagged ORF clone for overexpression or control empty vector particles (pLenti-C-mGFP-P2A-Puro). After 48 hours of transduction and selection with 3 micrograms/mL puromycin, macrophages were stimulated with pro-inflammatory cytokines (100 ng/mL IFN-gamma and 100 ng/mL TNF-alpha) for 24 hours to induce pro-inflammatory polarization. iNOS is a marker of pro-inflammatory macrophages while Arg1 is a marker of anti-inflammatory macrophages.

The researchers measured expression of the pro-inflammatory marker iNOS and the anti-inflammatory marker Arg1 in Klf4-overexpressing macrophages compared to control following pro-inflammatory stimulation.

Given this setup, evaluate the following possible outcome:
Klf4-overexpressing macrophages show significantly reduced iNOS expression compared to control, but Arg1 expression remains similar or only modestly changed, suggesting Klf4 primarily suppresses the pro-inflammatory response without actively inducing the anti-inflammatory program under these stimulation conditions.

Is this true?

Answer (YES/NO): NO